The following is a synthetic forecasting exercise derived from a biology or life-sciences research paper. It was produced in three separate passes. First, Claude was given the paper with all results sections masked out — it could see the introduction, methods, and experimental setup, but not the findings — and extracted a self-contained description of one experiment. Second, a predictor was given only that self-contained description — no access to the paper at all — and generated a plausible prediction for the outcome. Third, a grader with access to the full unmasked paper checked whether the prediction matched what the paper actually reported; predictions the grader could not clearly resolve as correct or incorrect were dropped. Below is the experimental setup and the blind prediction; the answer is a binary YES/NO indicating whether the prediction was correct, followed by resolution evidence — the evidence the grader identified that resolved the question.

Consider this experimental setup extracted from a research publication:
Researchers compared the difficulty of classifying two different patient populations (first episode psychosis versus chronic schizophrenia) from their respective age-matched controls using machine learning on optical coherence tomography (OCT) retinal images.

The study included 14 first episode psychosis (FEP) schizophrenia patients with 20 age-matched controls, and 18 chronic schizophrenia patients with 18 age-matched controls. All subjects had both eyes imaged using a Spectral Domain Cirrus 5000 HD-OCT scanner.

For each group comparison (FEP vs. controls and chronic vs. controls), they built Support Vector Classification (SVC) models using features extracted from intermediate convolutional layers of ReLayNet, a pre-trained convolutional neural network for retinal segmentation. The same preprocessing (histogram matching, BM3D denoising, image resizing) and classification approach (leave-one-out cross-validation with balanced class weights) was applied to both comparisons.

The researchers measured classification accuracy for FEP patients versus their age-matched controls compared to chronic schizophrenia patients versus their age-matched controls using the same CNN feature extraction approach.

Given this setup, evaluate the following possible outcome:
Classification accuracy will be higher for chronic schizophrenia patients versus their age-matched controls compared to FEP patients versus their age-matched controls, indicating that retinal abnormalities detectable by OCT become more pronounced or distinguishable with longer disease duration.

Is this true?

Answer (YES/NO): NO